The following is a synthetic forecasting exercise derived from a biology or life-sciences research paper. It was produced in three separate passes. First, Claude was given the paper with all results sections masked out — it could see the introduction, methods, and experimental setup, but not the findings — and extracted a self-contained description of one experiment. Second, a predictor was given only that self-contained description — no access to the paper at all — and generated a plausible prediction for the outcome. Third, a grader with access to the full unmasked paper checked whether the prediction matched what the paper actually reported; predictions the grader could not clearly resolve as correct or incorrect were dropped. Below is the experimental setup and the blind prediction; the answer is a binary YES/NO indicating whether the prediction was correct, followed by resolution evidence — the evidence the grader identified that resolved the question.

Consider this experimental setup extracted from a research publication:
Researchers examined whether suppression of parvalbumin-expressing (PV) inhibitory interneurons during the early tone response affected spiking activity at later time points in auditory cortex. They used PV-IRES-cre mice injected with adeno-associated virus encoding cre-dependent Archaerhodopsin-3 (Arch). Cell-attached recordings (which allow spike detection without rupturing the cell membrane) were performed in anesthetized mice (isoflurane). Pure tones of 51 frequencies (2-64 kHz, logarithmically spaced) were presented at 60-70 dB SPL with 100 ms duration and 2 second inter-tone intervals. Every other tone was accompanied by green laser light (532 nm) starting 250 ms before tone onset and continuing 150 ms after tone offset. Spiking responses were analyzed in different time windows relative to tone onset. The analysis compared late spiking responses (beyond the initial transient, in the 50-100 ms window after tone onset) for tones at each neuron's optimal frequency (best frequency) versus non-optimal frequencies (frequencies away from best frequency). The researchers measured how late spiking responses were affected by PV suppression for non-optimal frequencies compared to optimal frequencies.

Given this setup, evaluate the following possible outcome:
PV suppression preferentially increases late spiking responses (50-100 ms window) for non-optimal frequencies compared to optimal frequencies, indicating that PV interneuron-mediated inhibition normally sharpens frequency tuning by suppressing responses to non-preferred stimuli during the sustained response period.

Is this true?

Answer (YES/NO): NO